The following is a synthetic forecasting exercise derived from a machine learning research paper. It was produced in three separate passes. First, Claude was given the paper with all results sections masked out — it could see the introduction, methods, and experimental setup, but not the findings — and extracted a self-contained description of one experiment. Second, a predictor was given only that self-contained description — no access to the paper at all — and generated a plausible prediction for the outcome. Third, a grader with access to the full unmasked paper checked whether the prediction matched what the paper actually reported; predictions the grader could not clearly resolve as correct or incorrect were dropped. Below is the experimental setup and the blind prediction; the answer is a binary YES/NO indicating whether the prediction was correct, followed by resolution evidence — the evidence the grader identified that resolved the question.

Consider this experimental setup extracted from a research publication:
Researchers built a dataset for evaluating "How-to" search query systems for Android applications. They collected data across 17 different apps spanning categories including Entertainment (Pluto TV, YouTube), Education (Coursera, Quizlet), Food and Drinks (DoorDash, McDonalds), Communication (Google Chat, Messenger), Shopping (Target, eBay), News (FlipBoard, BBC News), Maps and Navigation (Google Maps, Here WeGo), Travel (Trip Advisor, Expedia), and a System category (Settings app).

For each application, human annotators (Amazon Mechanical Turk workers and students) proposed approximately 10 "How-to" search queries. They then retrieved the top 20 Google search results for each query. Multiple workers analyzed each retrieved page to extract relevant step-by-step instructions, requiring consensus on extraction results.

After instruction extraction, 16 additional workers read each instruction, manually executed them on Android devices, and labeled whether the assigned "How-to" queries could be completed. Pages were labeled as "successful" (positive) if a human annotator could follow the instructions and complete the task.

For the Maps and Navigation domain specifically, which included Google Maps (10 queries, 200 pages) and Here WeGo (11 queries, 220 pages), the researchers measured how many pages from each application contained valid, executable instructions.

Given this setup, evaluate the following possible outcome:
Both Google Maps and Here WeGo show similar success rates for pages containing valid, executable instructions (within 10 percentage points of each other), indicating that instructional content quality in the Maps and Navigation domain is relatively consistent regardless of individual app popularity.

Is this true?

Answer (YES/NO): NO